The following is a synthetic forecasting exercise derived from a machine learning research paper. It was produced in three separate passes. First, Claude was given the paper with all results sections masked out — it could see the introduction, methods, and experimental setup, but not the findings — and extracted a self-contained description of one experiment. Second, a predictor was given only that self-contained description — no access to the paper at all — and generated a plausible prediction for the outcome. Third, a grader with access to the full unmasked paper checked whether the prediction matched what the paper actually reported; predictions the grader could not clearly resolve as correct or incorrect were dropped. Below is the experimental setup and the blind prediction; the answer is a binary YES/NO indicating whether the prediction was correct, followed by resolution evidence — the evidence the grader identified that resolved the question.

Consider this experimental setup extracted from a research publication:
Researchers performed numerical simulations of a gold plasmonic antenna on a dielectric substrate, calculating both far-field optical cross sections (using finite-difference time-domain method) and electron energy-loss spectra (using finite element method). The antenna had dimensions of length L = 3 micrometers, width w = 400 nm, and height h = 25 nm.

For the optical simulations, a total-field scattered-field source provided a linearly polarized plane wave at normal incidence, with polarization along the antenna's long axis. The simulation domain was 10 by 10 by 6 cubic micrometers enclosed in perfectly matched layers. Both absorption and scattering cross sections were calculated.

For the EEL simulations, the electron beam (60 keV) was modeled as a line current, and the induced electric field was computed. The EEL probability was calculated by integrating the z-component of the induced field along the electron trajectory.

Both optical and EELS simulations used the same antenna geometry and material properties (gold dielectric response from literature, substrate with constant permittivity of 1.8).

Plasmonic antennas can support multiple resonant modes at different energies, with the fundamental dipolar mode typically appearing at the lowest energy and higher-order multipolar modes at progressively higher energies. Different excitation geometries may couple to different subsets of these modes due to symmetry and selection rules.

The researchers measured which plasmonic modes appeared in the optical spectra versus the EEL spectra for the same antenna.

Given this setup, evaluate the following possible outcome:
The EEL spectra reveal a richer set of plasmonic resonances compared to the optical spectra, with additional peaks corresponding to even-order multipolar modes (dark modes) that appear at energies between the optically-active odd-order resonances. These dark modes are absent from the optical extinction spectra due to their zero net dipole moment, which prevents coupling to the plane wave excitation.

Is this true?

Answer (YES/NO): NO